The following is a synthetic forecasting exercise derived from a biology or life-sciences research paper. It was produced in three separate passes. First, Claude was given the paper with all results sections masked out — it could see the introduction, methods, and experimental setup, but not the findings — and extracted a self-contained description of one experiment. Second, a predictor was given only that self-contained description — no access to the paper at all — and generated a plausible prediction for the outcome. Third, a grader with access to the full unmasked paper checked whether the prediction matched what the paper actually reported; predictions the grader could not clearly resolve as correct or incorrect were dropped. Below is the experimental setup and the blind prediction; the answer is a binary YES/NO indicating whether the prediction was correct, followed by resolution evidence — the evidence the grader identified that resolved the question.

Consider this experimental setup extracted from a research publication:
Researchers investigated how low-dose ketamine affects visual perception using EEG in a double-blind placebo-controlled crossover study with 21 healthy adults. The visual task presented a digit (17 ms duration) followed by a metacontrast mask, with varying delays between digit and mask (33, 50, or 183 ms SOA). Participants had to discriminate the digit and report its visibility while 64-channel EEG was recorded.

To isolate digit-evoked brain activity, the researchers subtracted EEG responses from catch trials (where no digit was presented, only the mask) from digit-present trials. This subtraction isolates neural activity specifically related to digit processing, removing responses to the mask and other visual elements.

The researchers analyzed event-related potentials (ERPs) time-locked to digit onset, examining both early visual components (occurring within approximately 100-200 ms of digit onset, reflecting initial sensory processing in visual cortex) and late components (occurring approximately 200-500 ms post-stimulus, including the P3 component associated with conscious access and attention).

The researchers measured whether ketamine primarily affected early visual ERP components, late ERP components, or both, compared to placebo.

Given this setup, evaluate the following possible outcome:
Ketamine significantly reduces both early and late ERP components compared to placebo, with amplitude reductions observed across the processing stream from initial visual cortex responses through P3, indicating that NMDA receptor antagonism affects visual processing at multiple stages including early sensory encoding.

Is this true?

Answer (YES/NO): NO